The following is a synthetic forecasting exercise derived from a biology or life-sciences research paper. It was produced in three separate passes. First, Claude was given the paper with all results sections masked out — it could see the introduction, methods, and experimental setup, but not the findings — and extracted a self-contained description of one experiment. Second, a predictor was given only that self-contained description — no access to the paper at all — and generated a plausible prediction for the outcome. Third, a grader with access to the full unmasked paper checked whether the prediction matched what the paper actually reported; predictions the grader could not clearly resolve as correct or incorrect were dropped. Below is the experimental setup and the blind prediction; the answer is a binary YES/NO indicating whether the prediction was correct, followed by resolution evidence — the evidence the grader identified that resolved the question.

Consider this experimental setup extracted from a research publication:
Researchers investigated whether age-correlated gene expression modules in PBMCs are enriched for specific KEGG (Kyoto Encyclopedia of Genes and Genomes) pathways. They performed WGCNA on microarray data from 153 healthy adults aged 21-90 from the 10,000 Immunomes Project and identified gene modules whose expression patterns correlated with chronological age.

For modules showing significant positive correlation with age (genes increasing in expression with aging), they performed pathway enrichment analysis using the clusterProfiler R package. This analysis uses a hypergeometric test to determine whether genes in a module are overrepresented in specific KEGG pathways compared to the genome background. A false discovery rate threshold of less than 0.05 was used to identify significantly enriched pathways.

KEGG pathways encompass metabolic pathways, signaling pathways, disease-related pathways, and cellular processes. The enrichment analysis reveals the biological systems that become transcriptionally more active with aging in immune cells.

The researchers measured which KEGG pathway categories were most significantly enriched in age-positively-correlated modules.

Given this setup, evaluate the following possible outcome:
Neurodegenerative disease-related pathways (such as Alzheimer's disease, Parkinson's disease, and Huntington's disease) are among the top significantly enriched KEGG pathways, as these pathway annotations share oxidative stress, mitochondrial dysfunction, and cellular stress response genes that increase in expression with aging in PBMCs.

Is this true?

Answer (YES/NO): NO